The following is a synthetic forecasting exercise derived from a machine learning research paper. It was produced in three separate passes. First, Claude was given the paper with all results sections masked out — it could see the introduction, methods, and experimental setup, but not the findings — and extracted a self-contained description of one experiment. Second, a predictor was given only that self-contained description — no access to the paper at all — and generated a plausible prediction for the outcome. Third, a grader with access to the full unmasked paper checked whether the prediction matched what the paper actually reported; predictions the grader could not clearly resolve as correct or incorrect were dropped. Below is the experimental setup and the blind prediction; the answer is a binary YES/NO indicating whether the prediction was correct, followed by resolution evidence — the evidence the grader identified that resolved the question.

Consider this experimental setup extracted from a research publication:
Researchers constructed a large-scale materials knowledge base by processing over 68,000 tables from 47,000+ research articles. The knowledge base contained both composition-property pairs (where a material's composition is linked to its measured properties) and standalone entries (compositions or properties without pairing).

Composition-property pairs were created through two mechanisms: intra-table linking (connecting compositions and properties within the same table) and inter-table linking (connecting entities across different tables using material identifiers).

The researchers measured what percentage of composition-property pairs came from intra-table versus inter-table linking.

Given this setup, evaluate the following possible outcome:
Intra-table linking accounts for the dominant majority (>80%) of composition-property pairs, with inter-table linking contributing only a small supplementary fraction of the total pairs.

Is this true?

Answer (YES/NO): NO